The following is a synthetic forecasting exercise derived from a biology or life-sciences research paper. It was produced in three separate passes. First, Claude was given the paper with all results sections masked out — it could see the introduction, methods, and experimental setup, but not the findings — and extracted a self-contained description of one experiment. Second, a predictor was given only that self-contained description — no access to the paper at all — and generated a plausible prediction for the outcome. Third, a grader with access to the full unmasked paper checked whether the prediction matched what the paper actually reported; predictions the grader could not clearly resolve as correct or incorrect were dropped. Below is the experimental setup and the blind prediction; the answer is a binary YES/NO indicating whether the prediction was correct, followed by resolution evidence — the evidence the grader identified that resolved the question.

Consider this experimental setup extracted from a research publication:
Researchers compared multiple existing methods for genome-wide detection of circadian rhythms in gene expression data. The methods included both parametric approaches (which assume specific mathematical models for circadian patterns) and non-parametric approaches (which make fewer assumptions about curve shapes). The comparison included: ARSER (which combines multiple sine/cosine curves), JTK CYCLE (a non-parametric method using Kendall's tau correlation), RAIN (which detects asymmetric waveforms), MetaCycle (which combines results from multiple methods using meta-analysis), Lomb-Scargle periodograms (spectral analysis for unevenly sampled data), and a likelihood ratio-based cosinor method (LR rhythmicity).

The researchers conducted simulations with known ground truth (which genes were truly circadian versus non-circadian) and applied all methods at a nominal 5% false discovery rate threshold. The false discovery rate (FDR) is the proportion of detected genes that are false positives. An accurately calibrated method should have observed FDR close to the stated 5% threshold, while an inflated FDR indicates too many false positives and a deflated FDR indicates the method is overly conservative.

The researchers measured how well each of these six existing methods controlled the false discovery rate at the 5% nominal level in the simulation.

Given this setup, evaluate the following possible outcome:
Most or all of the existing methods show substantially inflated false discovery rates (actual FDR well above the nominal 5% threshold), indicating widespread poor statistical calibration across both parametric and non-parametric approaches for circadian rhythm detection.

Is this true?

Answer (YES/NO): NO